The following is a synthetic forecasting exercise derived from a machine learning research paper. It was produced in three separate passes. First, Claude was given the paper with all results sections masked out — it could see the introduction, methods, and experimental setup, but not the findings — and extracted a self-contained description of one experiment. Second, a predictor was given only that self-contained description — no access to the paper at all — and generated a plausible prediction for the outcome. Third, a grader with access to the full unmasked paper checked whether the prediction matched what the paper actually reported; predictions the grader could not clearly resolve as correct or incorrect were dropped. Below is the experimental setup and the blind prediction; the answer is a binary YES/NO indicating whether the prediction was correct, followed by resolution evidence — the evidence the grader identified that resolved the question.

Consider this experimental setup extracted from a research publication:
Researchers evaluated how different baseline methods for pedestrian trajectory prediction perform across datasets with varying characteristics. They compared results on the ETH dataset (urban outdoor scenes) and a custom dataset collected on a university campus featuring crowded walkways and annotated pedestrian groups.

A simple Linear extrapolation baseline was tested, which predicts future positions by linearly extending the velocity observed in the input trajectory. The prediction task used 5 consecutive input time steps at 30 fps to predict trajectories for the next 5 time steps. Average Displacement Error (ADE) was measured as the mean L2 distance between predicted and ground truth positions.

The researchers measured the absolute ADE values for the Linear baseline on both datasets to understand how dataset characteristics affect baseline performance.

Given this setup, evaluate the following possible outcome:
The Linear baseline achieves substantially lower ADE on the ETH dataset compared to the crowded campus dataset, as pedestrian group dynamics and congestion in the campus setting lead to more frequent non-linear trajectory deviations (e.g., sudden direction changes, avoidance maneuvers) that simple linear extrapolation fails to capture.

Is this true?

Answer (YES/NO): NO